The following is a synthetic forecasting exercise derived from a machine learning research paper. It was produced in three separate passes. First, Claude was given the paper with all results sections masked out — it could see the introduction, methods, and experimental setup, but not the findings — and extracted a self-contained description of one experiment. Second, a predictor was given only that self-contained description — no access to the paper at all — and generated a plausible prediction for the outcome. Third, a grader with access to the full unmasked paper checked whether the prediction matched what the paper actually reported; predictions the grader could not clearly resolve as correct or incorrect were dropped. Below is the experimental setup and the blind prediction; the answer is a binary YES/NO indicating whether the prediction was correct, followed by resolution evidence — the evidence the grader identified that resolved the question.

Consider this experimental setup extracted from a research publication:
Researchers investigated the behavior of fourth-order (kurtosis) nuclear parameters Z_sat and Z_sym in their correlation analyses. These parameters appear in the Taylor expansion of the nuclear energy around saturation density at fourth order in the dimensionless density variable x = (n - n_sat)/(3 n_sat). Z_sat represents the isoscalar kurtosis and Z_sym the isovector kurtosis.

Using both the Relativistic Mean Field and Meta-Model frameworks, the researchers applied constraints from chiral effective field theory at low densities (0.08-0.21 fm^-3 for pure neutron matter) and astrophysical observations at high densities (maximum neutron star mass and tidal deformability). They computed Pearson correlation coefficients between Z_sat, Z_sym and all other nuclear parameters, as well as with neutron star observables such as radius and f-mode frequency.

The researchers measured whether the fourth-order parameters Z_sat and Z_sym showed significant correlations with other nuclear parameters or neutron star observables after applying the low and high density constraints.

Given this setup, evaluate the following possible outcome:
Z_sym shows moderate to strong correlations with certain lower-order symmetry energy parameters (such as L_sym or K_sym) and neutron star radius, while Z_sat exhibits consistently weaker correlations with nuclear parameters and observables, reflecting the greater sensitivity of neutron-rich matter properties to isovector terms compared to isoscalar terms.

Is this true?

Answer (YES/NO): NO